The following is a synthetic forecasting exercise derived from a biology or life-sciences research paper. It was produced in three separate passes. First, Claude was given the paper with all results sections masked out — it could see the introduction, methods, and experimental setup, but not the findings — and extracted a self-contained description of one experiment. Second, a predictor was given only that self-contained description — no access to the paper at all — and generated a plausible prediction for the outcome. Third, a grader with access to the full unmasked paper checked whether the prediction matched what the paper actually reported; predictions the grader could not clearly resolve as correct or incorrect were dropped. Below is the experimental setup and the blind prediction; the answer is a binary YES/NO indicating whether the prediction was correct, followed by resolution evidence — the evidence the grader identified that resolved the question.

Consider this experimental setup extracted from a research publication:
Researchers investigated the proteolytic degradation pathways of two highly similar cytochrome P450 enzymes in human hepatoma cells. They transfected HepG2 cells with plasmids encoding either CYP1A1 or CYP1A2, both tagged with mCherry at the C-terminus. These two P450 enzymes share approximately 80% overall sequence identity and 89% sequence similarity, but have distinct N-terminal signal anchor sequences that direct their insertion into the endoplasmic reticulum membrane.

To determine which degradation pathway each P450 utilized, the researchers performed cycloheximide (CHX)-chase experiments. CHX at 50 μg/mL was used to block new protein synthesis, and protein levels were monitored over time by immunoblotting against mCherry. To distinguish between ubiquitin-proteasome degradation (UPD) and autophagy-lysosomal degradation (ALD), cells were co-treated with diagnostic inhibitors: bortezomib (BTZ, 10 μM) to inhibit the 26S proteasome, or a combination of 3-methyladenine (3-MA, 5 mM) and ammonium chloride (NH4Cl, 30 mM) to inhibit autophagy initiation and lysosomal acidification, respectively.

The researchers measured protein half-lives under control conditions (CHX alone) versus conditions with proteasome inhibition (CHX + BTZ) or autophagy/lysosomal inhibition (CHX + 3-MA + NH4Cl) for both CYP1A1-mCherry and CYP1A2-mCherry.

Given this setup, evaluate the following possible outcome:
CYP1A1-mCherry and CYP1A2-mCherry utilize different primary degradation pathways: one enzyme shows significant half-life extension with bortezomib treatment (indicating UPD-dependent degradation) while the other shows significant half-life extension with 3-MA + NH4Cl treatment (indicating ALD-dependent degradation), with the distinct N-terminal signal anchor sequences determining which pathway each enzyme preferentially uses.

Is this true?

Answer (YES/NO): YES